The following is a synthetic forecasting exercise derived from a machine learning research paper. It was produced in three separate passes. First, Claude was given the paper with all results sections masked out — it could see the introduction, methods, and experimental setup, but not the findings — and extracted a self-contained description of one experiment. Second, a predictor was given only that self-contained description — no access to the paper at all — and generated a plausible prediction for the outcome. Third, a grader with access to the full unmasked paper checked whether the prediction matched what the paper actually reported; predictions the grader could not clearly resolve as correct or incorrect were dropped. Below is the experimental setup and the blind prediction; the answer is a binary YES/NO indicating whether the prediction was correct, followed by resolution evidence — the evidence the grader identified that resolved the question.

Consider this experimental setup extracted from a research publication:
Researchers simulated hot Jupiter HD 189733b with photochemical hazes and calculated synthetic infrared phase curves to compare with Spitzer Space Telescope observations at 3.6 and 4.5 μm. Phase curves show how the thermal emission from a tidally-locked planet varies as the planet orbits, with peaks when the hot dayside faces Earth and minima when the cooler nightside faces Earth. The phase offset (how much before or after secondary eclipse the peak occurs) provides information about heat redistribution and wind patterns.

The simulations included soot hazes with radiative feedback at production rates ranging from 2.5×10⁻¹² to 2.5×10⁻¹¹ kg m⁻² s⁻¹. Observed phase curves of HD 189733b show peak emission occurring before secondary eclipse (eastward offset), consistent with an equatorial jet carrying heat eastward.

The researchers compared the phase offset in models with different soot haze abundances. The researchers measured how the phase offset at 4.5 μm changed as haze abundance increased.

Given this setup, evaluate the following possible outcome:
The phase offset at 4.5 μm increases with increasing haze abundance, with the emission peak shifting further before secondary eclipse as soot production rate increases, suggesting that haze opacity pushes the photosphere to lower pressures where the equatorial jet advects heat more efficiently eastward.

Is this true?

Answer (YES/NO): NO